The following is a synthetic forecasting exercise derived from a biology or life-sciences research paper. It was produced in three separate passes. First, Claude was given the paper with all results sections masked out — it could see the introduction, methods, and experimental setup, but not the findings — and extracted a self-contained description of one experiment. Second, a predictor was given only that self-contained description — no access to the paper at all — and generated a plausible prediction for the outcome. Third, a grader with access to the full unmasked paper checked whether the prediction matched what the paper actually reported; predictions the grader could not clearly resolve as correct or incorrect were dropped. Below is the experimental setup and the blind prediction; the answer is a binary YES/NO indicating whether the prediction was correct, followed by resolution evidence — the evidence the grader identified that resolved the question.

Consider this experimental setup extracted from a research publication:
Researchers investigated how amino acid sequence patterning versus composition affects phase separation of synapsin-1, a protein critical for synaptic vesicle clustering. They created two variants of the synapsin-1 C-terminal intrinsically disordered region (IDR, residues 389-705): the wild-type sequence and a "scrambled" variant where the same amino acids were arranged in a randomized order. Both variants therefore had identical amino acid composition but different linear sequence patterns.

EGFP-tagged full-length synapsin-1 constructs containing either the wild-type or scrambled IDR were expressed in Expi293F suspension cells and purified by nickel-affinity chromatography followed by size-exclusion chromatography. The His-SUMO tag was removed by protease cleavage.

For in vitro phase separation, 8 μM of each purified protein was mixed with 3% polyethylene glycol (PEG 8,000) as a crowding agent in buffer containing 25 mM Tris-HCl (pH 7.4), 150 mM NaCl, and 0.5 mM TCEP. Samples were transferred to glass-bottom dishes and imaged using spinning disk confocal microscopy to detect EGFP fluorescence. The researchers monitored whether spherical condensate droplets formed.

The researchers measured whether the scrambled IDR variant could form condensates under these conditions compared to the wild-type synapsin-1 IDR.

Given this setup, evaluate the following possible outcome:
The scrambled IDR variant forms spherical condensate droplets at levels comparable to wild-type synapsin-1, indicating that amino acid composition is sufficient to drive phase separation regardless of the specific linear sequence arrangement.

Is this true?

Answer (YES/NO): NO